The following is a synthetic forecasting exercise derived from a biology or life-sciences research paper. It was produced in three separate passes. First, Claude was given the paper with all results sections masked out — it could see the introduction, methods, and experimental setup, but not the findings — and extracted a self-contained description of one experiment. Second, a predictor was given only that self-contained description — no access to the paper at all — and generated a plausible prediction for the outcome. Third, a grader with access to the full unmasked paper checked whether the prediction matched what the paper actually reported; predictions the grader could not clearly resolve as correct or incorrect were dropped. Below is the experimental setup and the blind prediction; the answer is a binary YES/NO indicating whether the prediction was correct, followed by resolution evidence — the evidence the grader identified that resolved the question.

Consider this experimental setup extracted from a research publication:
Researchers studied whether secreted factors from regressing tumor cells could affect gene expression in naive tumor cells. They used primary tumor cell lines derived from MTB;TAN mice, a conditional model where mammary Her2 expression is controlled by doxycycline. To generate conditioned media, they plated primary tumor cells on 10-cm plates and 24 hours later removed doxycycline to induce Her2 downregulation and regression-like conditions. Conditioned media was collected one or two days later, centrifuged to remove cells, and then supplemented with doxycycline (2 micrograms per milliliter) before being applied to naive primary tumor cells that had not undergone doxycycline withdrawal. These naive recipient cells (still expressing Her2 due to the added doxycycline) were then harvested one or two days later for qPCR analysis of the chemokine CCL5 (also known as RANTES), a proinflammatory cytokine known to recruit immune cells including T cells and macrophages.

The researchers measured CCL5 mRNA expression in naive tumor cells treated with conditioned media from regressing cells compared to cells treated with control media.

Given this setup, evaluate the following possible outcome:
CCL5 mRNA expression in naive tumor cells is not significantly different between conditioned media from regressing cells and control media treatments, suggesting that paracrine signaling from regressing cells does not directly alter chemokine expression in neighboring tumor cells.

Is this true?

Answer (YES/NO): NO